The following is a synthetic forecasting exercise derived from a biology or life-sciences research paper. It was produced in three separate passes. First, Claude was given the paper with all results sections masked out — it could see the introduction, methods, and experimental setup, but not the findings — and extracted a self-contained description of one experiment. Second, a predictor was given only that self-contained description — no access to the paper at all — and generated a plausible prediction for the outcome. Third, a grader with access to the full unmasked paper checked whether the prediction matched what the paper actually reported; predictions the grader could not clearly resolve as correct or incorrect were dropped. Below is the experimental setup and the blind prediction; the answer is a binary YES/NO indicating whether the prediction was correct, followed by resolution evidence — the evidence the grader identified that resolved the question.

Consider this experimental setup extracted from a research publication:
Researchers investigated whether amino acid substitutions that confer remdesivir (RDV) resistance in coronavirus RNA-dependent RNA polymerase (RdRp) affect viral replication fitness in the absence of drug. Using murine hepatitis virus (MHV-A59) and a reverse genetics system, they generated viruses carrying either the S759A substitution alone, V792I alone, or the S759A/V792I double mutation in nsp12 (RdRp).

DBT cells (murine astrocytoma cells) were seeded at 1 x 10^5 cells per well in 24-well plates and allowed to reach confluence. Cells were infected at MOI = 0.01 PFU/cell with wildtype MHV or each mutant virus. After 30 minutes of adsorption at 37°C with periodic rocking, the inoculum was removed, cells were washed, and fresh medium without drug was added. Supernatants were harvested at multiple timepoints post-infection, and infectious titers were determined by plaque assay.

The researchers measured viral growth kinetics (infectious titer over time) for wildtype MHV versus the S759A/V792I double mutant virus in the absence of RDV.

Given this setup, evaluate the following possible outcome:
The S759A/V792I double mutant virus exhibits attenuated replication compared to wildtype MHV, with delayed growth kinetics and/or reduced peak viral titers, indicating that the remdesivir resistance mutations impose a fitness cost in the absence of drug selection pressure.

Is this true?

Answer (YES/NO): YES